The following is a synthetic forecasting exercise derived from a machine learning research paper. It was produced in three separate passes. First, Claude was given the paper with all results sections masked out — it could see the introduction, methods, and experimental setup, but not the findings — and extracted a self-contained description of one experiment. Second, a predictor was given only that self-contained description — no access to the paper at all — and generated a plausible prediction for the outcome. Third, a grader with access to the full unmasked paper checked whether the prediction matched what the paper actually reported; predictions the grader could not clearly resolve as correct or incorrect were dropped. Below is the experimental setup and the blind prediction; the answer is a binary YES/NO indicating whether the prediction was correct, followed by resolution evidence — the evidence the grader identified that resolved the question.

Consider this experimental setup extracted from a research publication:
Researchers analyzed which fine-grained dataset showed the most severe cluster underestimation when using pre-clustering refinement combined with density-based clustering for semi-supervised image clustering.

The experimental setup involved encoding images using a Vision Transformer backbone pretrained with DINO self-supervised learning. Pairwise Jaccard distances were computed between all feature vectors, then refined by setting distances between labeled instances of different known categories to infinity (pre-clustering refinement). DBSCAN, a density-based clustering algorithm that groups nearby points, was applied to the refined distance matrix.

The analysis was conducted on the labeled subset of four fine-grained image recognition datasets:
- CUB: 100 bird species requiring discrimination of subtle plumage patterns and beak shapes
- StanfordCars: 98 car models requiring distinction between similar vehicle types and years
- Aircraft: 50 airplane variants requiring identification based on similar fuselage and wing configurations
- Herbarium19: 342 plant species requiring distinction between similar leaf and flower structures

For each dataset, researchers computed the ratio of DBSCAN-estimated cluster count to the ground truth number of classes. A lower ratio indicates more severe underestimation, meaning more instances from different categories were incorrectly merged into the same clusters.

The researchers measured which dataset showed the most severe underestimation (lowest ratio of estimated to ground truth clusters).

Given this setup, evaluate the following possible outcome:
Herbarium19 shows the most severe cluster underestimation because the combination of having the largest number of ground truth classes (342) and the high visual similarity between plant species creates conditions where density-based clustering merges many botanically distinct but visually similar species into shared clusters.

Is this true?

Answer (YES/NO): NO